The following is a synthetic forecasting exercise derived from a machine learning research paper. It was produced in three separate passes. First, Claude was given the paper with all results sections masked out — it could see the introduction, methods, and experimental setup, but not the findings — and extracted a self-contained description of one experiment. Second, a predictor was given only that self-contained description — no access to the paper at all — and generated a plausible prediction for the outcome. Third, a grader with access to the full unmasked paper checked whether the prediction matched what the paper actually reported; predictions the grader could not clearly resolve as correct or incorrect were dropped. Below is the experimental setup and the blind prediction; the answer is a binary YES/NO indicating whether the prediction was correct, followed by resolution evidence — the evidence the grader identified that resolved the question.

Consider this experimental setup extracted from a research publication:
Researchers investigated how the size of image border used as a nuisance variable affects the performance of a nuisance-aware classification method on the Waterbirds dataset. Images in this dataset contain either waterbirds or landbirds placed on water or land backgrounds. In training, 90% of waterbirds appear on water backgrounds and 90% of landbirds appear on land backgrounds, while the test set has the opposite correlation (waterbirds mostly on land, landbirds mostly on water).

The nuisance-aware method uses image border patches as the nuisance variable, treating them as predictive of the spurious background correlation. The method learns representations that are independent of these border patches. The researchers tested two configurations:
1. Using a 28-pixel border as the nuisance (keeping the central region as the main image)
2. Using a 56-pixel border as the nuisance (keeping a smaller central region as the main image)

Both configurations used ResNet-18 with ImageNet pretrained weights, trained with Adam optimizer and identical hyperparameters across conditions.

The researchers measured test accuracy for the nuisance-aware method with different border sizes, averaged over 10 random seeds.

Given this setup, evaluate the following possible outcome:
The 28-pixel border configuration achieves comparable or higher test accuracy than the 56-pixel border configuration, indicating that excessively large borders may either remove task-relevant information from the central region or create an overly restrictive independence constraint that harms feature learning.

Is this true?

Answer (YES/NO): YES